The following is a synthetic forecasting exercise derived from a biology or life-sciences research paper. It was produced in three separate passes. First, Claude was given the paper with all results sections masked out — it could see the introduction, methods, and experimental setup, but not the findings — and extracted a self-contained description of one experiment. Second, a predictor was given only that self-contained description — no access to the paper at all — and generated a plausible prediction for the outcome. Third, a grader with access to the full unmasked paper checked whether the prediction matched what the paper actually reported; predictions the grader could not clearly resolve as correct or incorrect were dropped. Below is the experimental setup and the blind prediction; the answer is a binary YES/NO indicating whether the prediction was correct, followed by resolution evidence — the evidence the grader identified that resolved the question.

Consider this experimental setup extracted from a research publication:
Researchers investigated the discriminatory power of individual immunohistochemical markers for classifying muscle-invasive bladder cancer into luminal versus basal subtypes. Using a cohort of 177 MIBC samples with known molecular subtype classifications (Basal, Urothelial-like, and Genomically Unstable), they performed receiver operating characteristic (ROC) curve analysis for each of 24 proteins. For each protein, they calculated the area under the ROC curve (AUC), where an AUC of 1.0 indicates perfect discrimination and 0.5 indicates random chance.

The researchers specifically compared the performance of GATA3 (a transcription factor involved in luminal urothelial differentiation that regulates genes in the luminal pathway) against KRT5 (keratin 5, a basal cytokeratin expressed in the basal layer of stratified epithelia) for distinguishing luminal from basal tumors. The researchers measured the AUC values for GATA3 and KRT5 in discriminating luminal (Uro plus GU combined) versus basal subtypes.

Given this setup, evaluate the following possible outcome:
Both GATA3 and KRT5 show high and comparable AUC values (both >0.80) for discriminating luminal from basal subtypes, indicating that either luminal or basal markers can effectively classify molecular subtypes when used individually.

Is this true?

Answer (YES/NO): NO